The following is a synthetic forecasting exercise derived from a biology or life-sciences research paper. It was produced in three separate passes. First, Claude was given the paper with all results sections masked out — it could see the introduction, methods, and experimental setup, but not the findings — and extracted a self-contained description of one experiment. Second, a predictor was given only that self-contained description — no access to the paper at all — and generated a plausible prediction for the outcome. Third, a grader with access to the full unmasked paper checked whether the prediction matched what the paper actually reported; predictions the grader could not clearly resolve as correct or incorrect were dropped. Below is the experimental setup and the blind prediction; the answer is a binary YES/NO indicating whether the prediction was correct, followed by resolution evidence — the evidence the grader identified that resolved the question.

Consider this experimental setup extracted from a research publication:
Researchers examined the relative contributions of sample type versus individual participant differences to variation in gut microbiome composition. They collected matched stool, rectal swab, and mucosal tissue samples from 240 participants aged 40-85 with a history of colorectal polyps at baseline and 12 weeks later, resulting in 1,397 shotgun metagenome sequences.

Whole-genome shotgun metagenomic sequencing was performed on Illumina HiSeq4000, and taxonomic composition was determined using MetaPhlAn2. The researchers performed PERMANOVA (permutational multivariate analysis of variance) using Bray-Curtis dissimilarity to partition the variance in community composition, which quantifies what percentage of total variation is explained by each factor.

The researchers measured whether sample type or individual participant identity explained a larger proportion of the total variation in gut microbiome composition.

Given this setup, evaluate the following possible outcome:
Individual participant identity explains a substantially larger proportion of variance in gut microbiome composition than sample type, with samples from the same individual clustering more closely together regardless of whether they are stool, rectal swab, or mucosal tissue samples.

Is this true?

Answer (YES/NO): NO